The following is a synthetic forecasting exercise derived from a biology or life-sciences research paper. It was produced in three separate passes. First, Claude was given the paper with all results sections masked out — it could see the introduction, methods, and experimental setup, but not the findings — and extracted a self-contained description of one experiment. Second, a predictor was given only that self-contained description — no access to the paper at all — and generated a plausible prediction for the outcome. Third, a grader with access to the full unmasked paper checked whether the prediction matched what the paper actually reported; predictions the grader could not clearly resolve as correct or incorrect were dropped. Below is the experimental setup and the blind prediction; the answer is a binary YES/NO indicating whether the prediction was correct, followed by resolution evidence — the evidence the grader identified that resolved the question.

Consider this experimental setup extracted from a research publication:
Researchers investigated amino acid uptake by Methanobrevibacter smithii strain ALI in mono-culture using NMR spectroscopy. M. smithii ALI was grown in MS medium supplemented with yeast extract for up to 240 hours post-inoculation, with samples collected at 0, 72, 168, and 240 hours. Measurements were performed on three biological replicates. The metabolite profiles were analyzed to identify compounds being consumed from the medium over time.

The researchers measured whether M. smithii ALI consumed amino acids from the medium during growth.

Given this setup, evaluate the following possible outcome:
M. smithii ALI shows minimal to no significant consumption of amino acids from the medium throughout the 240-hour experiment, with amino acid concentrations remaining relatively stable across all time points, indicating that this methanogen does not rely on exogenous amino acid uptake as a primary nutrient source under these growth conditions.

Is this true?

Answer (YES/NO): NO